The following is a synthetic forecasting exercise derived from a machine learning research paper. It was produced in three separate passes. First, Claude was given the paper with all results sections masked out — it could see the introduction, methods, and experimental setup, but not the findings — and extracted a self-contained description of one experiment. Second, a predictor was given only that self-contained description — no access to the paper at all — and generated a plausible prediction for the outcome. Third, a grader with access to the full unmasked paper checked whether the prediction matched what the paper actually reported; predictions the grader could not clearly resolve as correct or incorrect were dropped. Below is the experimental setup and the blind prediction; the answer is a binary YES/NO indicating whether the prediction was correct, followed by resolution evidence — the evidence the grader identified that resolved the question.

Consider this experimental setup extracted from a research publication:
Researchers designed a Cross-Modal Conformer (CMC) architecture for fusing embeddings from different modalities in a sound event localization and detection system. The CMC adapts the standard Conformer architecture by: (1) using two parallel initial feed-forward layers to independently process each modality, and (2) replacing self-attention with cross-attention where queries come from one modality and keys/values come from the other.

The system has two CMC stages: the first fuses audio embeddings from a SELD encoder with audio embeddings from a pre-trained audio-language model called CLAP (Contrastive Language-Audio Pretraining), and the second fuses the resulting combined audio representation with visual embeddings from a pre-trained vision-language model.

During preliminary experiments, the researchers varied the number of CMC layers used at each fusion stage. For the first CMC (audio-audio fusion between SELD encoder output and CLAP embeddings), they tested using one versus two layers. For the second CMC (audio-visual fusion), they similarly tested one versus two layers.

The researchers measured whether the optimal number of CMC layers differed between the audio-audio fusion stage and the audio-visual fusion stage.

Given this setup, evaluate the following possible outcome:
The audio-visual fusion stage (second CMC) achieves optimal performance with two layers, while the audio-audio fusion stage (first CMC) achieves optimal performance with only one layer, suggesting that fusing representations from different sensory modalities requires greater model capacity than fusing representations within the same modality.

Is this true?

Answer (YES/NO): YES